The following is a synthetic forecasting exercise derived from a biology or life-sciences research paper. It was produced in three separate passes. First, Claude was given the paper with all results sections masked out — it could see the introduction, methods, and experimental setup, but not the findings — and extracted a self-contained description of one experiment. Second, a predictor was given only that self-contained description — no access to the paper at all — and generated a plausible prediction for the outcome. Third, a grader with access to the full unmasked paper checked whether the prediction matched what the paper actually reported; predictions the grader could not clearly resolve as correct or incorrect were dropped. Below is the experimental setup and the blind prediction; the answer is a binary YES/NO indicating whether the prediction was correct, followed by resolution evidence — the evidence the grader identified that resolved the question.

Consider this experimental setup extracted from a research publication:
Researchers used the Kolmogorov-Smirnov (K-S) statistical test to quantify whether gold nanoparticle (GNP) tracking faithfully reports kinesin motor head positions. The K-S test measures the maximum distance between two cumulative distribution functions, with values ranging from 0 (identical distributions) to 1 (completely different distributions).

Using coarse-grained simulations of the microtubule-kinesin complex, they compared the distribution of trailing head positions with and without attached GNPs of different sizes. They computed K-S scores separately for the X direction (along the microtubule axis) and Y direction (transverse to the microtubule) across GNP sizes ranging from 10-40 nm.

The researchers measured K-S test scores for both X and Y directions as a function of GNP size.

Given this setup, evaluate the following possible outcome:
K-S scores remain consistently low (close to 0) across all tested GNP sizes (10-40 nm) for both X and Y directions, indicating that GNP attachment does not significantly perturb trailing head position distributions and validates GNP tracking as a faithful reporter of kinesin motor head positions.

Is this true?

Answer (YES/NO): NO